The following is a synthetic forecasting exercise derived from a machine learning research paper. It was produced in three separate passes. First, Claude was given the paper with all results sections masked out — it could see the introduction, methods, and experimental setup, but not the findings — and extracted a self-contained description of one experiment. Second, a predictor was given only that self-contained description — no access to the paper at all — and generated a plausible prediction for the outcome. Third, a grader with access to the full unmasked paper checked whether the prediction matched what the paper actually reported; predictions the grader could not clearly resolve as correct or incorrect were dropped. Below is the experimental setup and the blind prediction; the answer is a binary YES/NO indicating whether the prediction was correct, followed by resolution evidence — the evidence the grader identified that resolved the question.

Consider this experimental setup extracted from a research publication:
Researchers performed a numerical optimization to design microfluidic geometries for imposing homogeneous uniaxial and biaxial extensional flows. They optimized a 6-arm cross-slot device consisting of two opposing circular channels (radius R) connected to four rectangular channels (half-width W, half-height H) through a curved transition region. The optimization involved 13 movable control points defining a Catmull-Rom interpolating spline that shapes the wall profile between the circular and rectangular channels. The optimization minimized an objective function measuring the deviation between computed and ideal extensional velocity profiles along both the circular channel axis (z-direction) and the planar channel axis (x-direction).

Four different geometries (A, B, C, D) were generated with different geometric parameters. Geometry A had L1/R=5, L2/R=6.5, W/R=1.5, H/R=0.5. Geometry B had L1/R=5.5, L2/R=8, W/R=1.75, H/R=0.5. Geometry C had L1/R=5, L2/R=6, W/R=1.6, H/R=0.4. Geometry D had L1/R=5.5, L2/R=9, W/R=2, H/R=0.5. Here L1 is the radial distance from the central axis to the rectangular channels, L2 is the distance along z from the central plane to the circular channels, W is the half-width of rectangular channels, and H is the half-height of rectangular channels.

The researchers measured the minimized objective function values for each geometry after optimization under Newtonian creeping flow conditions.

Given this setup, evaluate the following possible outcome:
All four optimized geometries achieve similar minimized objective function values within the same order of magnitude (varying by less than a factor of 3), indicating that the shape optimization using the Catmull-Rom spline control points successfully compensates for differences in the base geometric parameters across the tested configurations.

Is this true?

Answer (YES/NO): YES